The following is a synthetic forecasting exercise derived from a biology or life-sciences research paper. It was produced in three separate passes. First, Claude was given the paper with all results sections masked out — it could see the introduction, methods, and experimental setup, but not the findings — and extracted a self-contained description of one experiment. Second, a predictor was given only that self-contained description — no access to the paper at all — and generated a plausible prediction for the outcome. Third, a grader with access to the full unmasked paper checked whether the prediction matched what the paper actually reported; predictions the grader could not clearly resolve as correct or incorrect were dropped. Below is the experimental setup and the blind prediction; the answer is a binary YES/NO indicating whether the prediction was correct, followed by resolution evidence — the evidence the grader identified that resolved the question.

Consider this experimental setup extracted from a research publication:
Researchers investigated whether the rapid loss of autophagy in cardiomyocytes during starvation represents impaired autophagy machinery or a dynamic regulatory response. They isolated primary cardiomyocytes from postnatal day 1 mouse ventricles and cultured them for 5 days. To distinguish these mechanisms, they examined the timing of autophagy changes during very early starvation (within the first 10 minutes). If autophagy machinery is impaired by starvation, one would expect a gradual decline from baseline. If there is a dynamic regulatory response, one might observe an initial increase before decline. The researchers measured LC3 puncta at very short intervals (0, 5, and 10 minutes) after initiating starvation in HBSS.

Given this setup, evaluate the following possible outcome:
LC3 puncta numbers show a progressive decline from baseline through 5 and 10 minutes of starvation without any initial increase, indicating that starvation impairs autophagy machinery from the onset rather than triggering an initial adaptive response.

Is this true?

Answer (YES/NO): NO